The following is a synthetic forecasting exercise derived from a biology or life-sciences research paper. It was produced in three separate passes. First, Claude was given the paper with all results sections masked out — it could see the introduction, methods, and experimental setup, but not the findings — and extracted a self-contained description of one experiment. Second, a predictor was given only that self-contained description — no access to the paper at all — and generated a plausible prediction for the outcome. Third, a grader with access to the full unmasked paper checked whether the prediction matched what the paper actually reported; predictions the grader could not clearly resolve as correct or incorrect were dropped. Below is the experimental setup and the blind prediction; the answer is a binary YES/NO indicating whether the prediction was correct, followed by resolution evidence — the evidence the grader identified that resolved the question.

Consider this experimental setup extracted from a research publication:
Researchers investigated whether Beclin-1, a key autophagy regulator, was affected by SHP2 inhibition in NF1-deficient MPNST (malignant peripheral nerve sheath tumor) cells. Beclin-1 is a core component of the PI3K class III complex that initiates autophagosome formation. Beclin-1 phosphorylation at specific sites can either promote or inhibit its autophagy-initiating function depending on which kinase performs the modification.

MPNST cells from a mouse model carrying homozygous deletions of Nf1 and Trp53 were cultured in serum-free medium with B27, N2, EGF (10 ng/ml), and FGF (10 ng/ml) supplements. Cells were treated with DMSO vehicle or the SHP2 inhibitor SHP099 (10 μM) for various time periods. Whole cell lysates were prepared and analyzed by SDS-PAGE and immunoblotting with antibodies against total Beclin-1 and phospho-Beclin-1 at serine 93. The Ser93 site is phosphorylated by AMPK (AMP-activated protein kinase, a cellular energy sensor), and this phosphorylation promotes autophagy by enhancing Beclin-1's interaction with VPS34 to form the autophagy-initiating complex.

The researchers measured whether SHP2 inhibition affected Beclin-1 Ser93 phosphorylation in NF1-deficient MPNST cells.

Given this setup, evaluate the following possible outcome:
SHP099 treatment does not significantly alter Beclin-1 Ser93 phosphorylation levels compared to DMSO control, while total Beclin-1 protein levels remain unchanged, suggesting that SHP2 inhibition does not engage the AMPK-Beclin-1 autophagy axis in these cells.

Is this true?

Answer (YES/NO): NO